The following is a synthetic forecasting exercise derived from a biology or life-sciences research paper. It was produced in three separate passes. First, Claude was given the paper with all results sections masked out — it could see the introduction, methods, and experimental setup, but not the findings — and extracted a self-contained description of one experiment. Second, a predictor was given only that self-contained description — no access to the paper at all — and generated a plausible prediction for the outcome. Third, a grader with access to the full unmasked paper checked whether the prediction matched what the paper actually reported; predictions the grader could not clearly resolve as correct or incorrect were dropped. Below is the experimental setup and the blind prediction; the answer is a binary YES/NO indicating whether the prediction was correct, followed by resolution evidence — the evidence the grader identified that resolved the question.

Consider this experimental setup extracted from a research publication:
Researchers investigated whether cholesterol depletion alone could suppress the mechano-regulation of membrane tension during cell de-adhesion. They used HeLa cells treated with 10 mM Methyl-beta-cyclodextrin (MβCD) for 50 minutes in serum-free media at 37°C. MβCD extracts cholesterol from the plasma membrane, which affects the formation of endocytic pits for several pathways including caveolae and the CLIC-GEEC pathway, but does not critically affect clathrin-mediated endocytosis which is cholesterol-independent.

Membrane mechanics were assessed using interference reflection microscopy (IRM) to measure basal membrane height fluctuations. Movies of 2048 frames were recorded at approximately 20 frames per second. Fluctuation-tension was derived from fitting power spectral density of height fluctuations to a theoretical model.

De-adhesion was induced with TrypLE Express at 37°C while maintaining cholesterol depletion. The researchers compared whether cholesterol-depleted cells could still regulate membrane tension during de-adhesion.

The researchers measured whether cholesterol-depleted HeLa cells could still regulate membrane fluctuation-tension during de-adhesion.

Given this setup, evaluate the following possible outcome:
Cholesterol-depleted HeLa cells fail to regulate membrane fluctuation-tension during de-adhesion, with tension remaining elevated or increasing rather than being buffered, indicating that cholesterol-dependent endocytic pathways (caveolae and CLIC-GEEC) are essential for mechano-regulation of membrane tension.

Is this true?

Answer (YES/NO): NO